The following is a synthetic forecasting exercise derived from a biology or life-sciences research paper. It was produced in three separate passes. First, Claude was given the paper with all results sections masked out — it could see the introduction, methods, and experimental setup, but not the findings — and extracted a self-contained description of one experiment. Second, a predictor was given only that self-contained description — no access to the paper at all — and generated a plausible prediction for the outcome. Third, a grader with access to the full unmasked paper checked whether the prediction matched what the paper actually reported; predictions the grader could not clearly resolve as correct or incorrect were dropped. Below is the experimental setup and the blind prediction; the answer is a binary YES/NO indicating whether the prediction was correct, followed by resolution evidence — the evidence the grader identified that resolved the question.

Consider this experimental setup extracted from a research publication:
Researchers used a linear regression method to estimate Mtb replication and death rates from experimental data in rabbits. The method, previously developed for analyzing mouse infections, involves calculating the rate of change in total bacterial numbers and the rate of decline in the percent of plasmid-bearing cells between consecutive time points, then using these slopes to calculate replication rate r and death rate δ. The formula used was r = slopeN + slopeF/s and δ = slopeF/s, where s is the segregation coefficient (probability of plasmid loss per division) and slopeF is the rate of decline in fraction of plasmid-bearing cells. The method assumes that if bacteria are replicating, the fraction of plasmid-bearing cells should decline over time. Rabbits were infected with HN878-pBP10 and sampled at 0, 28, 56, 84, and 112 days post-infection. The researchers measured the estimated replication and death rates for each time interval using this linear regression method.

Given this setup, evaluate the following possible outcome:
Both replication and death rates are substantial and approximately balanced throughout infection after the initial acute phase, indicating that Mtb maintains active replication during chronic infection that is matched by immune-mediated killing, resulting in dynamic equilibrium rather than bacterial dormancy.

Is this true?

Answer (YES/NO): NO